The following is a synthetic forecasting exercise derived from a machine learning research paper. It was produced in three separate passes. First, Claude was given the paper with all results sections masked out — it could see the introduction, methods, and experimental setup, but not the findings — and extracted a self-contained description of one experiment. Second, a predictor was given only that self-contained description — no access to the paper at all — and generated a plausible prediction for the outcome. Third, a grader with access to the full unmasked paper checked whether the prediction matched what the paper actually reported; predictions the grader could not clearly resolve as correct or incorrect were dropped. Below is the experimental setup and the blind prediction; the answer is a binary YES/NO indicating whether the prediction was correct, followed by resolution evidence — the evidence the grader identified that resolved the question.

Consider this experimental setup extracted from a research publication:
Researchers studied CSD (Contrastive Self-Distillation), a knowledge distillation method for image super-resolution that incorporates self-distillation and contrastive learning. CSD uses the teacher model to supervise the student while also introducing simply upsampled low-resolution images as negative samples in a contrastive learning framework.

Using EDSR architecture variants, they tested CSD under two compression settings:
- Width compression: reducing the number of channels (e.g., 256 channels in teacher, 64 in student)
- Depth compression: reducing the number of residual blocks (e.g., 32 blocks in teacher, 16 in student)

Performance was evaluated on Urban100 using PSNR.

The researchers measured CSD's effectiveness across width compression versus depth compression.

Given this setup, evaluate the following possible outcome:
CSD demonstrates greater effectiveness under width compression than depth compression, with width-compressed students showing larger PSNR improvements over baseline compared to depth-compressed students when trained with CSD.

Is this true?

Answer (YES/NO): YES